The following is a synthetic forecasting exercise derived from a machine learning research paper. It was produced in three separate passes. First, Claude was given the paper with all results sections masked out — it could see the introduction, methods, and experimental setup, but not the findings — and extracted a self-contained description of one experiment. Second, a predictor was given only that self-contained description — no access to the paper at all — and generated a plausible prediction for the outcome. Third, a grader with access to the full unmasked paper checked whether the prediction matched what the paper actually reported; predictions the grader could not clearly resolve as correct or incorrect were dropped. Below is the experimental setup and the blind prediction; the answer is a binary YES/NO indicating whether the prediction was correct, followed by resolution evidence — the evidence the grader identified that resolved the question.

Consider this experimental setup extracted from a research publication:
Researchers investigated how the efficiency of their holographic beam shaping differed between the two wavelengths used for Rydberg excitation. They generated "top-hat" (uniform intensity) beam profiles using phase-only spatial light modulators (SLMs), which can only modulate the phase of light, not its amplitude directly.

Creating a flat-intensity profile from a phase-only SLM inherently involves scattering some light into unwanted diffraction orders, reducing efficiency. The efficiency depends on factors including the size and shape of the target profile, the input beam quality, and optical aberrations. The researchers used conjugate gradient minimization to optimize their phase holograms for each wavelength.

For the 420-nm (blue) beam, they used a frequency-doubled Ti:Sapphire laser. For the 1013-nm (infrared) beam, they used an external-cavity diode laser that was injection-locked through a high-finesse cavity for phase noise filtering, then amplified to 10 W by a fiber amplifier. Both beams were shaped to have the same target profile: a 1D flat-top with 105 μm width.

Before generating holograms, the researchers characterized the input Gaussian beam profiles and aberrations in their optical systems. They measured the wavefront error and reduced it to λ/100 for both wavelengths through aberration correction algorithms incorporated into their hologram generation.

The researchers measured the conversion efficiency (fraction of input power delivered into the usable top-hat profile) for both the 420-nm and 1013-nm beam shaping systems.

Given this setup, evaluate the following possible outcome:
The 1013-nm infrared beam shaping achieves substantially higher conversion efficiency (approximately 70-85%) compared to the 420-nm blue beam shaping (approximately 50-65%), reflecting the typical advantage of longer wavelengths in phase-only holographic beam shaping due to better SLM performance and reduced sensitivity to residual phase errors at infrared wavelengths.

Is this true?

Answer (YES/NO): NO